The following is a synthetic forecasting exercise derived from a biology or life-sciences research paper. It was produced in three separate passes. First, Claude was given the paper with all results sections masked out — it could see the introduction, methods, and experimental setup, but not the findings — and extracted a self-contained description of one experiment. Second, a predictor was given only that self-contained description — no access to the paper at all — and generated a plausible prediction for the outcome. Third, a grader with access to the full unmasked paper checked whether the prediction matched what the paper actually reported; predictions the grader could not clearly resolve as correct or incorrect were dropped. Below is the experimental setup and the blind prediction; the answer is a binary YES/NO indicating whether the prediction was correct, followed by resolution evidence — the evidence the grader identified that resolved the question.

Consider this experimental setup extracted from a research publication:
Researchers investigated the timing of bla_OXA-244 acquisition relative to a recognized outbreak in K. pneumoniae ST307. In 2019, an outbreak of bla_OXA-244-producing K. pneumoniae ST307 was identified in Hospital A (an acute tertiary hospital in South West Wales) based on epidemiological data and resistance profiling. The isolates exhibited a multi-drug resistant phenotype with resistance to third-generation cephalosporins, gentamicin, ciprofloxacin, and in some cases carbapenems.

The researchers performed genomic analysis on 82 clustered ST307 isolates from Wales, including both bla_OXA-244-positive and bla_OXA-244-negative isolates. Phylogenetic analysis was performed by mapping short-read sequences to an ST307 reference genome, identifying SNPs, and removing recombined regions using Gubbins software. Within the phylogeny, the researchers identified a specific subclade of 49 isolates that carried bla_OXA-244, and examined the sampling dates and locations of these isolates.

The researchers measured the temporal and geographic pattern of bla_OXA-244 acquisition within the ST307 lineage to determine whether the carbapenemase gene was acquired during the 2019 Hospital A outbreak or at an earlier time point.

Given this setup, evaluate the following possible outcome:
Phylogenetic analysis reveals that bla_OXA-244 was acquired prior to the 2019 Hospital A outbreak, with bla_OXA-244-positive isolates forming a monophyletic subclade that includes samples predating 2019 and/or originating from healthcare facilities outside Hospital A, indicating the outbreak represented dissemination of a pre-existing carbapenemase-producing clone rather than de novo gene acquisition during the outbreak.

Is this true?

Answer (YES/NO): YES